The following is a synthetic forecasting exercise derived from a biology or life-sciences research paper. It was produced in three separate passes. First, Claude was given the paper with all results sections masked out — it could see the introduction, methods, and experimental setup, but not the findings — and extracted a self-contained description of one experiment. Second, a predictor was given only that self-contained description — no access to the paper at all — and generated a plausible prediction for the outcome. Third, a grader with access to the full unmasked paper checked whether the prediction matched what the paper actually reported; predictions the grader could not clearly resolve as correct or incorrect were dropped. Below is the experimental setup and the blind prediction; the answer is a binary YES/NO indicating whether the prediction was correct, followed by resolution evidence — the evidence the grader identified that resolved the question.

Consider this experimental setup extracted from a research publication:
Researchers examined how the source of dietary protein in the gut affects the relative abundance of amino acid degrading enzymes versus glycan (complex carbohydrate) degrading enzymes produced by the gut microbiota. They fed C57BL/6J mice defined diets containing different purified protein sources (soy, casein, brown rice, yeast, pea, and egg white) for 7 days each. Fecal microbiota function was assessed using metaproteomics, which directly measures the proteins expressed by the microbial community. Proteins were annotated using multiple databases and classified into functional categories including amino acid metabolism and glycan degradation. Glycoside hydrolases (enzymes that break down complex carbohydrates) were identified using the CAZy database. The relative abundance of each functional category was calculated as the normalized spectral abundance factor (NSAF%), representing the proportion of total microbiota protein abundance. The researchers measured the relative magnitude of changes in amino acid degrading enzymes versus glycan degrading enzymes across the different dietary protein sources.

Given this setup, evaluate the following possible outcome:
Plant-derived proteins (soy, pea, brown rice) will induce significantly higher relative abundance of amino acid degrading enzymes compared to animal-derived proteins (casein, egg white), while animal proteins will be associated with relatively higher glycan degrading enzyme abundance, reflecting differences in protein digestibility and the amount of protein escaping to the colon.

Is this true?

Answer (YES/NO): NO